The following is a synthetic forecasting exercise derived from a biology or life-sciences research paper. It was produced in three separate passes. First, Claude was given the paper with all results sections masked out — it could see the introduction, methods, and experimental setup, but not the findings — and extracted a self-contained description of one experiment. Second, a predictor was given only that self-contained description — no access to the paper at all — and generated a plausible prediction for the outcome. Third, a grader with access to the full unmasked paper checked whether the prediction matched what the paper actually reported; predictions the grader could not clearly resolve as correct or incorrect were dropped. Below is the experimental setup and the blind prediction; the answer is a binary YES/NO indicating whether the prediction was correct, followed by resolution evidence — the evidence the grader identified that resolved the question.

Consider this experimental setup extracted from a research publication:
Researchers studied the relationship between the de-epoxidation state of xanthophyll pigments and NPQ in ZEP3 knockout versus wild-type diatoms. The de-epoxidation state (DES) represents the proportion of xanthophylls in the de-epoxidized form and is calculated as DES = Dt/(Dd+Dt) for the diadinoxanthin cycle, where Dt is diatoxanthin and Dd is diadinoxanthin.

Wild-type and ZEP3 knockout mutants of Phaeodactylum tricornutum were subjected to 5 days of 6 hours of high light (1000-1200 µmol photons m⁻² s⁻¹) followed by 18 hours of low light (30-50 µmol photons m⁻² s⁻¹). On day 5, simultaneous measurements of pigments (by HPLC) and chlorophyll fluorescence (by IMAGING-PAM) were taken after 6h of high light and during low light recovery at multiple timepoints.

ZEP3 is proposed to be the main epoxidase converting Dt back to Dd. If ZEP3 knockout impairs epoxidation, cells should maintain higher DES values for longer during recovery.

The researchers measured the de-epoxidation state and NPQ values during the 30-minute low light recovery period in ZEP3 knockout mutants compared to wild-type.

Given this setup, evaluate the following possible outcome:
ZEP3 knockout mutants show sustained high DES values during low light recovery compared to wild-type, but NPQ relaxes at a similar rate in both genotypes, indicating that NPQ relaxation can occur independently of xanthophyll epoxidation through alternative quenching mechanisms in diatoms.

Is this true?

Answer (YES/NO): NO